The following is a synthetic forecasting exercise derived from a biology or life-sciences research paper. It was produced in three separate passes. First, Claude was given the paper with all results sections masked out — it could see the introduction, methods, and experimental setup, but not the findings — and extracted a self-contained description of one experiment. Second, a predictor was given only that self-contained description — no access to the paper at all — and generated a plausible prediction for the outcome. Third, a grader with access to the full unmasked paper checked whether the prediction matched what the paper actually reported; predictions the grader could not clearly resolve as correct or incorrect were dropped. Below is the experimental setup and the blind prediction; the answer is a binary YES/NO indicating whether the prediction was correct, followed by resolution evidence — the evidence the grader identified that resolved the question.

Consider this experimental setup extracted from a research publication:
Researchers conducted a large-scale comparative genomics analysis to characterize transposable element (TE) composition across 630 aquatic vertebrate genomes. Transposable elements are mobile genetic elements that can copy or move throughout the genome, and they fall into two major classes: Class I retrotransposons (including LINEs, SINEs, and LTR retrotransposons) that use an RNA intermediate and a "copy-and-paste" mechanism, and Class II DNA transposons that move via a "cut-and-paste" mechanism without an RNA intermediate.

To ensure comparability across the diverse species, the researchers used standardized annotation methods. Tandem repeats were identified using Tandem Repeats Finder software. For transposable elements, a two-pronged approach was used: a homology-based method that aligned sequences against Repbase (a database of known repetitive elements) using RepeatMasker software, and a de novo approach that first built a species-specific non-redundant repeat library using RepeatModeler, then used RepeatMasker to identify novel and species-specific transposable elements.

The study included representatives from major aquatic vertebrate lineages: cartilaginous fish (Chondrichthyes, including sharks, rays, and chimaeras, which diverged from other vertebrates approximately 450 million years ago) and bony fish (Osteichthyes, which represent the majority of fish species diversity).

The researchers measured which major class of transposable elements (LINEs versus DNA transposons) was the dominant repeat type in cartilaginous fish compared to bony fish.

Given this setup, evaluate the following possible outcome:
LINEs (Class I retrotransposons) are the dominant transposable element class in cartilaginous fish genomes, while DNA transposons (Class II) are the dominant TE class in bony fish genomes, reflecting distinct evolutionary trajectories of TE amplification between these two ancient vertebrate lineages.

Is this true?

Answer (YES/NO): YES